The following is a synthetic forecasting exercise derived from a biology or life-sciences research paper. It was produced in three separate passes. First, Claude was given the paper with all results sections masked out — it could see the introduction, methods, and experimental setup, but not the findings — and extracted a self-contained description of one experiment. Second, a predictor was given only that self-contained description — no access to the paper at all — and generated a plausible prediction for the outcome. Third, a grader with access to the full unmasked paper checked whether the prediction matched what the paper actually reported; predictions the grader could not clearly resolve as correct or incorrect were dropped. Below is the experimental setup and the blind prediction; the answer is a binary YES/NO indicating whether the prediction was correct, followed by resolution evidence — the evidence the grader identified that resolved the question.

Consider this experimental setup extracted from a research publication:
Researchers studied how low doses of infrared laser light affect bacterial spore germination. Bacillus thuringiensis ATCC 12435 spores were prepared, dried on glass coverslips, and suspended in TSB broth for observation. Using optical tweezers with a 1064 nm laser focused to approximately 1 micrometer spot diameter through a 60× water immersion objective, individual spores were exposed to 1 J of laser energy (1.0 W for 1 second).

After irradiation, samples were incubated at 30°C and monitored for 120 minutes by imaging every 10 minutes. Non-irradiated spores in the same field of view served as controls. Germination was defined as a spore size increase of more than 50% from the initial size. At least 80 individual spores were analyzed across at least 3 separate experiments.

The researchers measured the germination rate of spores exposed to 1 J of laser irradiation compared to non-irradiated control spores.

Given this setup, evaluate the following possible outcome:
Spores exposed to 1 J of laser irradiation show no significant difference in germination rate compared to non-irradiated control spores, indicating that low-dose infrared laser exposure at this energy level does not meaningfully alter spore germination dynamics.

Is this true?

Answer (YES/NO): YES